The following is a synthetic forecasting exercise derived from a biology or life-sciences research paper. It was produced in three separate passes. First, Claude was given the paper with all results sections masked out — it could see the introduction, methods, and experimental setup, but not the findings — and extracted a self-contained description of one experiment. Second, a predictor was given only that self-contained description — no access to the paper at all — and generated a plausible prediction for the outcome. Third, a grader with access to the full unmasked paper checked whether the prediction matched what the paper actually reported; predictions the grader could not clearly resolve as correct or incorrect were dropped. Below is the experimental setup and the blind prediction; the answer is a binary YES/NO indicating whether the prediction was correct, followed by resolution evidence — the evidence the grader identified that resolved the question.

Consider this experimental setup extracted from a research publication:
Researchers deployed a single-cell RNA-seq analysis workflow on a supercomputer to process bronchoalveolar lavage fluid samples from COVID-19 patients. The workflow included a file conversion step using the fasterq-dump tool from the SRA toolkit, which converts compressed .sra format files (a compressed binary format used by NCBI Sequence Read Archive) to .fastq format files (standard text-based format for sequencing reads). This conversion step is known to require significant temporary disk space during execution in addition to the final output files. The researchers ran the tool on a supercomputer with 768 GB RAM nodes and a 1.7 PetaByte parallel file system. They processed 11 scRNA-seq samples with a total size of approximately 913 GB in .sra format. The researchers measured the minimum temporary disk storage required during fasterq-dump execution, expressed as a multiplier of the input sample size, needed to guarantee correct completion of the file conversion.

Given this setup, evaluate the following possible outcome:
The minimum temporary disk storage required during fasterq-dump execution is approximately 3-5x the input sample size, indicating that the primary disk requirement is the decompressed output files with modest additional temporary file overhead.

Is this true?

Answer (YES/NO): NO